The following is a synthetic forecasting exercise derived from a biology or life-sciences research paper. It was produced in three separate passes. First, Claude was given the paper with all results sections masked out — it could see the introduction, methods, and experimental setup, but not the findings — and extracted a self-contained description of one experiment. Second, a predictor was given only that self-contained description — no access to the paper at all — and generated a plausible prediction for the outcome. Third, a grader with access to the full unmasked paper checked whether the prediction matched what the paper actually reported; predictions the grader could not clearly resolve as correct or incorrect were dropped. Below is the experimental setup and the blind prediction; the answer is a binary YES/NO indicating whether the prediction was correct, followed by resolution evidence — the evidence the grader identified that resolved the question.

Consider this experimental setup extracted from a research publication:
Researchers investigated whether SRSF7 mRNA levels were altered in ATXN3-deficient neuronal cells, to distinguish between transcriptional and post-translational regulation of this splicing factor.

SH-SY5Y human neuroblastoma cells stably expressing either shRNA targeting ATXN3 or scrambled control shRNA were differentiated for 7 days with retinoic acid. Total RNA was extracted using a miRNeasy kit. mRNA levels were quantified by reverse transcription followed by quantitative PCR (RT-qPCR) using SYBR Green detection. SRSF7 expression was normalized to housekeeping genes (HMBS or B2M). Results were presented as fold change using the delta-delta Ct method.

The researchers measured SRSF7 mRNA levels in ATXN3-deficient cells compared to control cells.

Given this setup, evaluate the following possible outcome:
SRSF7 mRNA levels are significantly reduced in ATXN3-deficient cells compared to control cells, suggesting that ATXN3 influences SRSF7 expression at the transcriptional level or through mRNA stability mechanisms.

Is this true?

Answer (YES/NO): NO